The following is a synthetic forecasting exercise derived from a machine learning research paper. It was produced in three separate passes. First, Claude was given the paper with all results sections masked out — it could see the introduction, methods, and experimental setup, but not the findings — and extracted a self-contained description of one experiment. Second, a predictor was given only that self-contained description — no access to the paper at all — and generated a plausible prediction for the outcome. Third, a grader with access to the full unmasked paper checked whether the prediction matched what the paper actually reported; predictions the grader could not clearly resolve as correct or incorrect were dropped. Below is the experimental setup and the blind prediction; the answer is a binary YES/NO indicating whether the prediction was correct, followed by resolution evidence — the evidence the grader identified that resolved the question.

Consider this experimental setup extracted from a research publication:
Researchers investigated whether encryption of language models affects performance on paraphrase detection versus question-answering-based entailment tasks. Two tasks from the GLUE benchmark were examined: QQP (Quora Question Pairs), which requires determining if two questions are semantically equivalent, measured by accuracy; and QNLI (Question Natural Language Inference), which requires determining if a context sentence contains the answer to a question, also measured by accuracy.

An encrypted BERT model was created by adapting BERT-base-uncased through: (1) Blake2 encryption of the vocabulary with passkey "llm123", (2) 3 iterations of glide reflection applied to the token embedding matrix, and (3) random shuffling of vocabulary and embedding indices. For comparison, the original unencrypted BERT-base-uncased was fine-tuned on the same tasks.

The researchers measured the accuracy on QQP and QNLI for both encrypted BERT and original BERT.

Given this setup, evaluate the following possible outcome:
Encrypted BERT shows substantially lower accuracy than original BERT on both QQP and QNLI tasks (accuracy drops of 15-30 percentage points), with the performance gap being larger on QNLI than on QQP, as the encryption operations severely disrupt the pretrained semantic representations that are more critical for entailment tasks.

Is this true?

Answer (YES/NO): NO